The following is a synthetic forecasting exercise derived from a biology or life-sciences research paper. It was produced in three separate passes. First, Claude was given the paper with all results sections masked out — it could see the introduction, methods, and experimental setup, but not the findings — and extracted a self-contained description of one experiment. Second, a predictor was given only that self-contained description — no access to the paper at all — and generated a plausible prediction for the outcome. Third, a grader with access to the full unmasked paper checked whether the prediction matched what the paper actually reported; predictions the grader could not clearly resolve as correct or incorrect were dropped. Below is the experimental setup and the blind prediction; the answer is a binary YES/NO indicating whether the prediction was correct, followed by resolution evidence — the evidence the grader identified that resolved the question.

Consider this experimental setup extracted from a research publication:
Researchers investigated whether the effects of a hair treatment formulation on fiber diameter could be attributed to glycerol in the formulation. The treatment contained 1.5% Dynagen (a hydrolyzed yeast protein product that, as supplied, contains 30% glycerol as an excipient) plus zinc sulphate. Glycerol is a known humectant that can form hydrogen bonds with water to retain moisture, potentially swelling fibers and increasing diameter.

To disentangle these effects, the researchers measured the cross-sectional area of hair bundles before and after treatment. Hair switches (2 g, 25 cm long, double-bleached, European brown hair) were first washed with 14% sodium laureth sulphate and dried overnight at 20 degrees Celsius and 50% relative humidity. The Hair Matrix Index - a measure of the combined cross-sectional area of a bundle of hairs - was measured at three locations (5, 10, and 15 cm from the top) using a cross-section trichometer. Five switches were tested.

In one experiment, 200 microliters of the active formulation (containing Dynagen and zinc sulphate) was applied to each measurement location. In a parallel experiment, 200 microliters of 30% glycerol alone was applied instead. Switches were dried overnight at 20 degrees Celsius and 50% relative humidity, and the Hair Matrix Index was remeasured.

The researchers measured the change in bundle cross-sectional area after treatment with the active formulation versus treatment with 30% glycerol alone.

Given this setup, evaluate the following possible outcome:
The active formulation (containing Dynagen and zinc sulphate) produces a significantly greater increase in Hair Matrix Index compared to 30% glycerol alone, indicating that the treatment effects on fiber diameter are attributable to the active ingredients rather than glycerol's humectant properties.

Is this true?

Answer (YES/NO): YES